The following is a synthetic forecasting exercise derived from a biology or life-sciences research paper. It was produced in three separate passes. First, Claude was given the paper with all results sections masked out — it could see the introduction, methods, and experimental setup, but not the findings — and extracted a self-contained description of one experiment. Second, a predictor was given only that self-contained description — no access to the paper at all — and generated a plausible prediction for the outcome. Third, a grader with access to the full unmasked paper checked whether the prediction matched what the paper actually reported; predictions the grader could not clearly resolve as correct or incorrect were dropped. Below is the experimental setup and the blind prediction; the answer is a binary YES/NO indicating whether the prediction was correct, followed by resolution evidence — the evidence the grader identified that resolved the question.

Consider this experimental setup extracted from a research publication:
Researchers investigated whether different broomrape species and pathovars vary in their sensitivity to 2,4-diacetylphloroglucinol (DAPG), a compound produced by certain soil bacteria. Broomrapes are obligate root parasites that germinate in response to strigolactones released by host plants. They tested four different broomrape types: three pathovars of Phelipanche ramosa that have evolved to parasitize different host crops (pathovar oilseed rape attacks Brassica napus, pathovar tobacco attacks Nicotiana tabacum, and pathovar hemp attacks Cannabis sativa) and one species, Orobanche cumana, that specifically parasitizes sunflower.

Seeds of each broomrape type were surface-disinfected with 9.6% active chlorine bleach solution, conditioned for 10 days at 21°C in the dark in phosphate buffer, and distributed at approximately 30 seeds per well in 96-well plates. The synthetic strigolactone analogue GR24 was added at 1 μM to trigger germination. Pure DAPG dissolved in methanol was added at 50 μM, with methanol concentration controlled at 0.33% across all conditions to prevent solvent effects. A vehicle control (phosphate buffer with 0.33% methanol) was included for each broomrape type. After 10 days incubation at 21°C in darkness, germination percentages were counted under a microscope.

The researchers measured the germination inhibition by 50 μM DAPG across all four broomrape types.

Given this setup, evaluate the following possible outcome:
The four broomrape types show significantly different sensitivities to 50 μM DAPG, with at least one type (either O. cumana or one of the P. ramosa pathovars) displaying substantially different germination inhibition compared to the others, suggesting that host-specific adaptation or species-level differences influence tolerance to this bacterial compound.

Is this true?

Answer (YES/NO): NO